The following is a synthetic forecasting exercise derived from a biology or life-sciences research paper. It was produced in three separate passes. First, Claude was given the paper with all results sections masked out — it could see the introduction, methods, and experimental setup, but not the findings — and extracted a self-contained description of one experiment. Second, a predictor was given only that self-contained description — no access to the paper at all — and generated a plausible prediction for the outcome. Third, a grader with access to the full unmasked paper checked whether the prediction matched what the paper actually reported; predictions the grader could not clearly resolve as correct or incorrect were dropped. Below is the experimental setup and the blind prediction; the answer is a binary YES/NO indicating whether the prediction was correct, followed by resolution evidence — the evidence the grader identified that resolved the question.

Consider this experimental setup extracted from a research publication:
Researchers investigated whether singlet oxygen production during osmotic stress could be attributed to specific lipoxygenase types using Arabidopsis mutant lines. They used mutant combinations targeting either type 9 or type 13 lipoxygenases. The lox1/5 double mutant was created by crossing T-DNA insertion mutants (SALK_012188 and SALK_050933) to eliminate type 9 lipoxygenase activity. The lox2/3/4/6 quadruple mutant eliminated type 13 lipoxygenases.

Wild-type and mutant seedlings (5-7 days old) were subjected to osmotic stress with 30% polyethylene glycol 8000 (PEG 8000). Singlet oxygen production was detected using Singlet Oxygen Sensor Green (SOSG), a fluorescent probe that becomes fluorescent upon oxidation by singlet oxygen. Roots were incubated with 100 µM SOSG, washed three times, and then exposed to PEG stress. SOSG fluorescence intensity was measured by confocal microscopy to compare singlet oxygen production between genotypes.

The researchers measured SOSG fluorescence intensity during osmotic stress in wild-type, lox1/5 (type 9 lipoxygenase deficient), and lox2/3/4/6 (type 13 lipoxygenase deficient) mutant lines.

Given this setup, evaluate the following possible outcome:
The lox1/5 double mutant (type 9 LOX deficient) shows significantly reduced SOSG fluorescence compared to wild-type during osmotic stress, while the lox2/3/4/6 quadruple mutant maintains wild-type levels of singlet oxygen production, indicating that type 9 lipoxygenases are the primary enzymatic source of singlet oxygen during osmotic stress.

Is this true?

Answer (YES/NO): NO